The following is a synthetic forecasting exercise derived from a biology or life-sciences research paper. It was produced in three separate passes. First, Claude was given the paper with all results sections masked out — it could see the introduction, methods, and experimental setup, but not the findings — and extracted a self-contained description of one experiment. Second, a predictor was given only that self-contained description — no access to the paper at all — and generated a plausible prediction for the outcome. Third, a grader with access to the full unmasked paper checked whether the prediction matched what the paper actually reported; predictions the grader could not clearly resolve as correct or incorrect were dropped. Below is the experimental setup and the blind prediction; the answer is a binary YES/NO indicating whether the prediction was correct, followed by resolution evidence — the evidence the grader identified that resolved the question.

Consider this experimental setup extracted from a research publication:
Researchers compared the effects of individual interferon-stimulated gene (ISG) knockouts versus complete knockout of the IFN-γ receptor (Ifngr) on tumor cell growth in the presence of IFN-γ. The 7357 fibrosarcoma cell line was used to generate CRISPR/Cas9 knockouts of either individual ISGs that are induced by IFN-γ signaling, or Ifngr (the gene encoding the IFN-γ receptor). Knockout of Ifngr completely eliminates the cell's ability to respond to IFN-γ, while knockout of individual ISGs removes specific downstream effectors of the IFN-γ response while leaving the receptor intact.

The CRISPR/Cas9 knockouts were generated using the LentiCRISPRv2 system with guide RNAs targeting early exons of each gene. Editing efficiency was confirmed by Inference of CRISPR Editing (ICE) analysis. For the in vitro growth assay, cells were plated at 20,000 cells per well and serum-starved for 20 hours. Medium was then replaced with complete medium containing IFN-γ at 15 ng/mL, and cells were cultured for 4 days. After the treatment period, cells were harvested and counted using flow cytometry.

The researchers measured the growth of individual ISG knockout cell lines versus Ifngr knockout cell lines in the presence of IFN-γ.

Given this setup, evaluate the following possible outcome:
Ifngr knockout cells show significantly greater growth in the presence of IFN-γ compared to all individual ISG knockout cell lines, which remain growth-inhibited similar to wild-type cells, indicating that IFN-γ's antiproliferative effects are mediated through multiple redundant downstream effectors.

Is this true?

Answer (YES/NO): YES